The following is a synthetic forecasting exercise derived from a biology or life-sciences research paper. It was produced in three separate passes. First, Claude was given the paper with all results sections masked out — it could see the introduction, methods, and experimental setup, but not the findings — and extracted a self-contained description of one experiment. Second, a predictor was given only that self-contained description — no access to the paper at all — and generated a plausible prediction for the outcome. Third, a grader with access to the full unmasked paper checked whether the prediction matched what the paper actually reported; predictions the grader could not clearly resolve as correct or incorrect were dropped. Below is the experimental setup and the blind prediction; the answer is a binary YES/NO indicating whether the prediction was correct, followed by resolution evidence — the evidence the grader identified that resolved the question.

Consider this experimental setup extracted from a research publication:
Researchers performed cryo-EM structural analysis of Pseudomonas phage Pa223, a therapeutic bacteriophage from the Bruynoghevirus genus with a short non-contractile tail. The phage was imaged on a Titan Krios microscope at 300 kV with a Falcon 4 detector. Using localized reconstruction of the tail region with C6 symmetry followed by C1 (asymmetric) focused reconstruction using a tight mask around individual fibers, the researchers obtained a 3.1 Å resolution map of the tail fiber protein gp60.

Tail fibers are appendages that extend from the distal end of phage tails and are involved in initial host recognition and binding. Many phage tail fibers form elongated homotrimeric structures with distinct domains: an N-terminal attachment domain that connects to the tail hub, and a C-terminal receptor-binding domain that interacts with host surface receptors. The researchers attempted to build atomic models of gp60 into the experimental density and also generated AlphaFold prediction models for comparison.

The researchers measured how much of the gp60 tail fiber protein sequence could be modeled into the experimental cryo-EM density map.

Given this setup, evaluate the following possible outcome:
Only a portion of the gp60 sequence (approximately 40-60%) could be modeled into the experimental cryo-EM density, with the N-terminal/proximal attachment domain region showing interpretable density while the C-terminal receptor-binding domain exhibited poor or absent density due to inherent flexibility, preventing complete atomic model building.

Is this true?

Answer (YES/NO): YES